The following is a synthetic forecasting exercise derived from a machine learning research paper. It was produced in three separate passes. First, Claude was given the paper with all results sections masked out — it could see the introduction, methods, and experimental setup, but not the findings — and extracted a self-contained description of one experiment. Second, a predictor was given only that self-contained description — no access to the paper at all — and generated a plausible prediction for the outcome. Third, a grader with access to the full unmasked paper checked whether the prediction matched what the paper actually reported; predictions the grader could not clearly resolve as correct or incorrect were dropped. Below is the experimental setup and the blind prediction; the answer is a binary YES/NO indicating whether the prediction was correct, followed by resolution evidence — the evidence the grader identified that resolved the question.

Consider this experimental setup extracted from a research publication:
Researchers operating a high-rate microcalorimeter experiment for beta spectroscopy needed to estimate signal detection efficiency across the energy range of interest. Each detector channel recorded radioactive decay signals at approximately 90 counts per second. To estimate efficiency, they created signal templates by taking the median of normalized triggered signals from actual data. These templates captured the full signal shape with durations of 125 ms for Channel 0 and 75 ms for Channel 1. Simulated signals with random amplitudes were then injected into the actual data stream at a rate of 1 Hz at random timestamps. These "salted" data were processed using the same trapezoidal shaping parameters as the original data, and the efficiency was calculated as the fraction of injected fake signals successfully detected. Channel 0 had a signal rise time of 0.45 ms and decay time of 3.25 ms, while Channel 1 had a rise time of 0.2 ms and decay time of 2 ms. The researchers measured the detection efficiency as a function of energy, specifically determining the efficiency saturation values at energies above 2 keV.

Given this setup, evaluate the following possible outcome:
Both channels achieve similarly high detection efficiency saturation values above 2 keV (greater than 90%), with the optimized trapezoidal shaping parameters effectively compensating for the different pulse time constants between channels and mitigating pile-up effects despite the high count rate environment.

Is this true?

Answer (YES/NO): NO